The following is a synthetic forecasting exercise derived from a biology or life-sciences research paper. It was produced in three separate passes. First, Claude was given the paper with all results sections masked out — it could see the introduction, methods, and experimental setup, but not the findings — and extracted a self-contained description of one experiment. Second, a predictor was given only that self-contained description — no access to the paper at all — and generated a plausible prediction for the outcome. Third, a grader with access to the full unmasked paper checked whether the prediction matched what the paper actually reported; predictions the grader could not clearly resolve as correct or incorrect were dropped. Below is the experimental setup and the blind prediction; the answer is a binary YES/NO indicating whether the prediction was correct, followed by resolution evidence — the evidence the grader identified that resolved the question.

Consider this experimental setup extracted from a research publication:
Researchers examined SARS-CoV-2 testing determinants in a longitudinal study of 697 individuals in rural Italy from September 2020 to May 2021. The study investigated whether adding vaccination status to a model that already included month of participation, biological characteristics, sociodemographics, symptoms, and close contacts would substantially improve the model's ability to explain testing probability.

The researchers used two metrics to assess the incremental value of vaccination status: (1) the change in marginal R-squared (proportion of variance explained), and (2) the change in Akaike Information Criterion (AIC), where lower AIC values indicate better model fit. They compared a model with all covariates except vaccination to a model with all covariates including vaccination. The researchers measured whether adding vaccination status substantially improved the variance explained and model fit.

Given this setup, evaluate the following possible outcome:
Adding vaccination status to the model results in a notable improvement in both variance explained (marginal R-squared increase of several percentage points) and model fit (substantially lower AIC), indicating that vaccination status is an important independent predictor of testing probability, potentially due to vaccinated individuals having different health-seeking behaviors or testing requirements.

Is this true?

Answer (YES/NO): NO